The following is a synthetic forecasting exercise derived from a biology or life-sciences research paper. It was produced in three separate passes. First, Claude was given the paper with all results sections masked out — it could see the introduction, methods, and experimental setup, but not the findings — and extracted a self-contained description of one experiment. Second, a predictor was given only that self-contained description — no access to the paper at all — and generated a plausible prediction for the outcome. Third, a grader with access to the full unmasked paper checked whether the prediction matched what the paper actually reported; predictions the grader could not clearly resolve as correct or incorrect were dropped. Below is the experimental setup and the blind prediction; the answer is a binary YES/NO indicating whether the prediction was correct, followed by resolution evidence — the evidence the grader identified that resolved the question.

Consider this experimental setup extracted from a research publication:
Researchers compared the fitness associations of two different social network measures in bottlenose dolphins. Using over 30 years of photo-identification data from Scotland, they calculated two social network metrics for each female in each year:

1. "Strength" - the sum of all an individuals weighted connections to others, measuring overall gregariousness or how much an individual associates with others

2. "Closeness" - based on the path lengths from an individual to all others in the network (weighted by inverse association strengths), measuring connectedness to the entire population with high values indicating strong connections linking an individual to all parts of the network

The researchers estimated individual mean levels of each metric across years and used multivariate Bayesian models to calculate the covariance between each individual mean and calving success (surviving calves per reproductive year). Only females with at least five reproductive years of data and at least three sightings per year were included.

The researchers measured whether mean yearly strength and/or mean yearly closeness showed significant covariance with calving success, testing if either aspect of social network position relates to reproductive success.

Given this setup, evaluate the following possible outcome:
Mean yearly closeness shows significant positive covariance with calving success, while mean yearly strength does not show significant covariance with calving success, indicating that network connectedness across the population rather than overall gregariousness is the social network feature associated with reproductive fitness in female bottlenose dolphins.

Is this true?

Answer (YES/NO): NO